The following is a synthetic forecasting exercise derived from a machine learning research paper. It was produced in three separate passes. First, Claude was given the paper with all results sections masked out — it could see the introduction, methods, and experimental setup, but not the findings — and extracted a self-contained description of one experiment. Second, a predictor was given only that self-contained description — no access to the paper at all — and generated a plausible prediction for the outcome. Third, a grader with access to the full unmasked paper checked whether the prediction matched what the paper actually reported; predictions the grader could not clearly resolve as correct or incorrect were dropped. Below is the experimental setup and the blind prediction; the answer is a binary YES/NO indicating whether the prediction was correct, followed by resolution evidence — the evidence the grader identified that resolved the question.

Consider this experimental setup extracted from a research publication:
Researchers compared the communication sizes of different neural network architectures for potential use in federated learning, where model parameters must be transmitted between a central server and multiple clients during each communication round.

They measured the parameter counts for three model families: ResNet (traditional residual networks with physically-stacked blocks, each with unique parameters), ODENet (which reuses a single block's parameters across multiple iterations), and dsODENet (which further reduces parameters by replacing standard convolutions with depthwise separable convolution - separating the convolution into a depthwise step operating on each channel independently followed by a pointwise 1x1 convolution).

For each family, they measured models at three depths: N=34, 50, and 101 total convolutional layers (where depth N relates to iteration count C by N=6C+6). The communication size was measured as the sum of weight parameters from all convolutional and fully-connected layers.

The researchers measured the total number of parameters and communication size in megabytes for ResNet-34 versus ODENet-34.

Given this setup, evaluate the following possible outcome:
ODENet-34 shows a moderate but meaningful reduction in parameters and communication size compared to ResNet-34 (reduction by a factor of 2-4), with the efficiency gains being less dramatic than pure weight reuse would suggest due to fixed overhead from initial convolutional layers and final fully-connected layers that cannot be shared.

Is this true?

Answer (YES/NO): NO